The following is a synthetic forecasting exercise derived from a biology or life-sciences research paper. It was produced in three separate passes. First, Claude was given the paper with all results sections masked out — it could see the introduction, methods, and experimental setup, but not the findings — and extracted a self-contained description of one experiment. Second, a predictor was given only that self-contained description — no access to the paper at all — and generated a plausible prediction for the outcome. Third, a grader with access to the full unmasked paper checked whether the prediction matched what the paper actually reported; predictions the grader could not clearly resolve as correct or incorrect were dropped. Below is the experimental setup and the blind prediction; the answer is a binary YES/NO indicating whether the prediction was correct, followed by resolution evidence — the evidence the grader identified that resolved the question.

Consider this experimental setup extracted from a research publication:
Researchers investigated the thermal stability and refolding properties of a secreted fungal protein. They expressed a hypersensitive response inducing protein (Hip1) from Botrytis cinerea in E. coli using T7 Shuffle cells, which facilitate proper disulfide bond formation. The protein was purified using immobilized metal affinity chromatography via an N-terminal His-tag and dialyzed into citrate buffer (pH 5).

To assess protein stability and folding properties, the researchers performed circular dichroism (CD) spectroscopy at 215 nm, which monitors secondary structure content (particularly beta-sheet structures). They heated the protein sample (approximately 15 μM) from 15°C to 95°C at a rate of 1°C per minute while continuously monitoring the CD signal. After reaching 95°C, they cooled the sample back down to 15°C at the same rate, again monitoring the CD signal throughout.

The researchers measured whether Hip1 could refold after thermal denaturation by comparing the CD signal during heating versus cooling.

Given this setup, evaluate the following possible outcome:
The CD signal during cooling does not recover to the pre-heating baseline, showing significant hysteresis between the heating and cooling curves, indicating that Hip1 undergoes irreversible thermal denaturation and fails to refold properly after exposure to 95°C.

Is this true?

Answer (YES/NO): NO